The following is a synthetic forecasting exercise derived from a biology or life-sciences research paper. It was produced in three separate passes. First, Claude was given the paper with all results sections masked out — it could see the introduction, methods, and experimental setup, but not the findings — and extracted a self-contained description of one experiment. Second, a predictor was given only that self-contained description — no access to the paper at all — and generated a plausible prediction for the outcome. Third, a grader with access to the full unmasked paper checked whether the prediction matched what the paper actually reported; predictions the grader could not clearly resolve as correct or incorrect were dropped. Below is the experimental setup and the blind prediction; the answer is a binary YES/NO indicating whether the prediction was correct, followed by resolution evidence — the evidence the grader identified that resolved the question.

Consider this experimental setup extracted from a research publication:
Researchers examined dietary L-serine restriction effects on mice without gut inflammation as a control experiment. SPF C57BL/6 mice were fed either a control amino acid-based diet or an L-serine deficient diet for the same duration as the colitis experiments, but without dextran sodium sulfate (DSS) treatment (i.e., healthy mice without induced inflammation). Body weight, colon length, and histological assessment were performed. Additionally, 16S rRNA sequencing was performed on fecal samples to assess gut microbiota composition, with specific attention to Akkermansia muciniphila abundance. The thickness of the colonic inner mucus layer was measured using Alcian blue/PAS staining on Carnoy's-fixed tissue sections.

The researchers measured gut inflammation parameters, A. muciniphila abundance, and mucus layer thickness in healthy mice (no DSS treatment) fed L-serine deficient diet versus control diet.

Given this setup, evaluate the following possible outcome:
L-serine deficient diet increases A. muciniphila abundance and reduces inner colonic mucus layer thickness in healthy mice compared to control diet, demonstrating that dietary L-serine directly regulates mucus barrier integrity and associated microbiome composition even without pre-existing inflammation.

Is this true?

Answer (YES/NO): NO